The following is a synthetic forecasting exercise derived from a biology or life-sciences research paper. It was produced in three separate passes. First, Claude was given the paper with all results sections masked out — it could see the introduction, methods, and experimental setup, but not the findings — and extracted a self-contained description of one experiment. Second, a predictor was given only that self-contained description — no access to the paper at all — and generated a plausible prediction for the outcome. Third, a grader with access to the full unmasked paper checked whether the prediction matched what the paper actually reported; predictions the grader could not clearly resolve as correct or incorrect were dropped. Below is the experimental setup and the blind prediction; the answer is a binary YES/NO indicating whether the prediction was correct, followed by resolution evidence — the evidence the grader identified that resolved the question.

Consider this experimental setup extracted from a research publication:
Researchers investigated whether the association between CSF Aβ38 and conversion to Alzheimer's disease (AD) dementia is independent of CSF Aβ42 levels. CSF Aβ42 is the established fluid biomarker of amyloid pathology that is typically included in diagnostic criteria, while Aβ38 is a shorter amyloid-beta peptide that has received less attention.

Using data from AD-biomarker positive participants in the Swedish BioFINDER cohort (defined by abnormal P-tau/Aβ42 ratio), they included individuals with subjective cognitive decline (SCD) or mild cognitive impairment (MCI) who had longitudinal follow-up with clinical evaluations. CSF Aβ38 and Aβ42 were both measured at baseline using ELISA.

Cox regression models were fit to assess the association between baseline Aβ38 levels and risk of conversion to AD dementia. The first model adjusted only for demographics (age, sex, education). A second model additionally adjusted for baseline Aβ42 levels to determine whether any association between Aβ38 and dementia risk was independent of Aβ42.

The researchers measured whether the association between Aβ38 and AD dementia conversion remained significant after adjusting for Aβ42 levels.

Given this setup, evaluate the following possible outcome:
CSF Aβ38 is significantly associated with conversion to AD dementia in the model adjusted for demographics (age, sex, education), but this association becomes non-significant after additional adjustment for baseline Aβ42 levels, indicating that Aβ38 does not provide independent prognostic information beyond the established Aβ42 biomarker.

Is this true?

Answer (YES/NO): YES